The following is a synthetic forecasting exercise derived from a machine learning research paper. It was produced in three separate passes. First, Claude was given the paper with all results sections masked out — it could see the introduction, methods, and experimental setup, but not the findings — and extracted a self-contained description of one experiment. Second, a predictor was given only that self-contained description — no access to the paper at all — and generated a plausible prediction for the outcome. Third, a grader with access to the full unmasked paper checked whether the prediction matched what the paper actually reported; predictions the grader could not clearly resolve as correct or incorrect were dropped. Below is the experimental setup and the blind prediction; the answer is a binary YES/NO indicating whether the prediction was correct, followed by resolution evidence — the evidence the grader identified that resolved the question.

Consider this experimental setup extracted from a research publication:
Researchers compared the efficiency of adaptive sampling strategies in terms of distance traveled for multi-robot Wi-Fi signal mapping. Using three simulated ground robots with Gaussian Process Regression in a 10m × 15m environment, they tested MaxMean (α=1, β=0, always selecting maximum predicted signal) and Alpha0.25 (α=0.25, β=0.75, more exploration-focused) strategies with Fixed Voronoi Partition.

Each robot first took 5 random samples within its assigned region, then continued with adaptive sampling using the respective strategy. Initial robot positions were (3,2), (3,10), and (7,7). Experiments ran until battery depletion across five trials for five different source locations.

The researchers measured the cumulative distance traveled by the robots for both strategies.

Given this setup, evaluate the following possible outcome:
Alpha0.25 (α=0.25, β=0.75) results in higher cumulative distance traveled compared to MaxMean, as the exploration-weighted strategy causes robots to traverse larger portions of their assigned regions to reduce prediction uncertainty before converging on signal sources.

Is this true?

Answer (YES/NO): YES